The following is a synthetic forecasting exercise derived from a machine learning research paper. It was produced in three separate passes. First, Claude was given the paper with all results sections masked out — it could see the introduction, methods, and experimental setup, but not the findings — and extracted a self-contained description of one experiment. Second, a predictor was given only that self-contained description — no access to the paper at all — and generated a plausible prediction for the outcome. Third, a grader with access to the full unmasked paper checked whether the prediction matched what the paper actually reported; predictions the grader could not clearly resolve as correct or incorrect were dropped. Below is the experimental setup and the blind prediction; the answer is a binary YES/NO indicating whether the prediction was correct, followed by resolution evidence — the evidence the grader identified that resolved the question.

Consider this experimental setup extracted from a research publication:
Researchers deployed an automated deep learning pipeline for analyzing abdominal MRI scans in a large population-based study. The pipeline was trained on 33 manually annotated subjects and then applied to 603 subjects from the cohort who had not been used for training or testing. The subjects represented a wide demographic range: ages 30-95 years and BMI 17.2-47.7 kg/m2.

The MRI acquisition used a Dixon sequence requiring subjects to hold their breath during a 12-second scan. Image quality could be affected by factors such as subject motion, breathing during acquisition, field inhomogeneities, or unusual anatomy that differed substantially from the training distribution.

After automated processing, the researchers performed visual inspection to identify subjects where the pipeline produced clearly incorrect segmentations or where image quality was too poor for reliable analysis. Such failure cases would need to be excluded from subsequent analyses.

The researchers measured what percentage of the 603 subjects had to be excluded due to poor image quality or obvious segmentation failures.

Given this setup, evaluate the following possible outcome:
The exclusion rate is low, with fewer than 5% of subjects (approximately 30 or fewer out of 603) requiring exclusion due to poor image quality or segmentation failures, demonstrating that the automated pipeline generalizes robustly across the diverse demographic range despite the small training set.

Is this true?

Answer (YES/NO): YES